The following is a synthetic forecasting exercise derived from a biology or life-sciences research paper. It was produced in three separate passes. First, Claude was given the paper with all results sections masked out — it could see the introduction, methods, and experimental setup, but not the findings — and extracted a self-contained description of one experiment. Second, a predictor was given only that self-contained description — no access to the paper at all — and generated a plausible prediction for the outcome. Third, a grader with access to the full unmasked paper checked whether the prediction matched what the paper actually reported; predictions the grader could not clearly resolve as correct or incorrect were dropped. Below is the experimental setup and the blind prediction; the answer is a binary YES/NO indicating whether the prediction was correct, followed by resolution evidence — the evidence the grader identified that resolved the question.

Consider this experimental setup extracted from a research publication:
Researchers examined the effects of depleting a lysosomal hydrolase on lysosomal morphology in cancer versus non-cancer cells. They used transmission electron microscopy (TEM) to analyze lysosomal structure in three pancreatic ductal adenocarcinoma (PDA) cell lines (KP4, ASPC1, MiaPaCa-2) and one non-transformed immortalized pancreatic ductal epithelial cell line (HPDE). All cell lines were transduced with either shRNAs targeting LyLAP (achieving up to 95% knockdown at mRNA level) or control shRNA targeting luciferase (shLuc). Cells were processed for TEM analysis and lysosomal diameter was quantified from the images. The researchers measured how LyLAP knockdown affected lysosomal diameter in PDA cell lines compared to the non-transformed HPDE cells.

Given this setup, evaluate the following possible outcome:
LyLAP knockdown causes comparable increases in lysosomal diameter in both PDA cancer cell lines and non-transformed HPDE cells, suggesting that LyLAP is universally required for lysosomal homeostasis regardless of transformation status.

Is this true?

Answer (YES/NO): NO